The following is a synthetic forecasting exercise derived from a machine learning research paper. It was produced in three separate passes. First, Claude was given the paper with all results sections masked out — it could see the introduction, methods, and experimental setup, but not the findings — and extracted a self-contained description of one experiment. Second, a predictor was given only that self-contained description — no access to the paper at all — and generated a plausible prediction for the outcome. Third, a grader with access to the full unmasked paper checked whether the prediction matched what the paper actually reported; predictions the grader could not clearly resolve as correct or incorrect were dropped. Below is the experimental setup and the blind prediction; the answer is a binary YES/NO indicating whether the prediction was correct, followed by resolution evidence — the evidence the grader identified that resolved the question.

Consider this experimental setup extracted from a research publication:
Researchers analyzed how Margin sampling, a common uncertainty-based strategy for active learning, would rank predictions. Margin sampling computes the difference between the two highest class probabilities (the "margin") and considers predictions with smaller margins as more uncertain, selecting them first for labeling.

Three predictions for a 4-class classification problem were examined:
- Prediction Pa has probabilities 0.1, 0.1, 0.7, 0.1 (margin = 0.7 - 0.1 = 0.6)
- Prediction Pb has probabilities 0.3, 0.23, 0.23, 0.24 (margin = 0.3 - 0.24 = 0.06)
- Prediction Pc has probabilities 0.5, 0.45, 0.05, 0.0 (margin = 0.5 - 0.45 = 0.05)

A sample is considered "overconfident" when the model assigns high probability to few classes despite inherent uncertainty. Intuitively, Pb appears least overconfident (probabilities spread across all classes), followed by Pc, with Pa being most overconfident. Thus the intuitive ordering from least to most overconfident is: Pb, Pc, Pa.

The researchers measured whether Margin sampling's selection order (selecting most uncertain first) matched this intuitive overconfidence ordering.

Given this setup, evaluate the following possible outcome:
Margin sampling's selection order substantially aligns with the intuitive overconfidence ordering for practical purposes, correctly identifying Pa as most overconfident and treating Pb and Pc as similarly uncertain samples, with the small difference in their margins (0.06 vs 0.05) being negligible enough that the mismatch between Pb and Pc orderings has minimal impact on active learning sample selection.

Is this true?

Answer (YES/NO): NO